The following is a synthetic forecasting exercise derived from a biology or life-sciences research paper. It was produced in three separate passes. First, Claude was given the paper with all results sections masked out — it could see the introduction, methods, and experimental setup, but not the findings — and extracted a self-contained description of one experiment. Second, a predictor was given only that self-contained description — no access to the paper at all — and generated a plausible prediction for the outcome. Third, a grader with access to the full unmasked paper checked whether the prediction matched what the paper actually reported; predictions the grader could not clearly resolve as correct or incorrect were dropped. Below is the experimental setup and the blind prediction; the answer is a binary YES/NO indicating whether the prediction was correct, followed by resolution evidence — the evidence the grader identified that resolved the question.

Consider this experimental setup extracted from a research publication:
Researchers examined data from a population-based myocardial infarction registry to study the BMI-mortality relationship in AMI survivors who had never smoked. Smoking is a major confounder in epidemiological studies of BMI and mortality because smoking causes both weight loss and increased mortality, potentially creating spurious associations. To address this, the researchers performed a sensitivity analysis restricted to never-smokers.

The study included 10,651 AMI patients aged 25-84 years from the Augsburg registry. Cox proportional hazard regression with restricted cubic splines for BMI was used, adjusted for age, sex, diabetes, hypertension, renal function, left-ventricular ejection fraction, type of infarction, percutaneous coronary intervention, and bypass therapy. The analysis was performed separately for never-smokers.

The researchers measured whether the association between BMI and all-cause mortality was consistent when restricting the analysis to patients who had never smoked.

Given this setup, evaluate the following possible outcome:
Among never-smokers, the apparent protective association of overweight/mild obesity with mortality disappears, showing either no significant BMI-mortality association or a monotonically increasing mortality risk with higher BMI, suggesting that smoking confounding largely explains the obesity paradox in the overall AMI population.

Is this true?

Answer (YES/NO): NO